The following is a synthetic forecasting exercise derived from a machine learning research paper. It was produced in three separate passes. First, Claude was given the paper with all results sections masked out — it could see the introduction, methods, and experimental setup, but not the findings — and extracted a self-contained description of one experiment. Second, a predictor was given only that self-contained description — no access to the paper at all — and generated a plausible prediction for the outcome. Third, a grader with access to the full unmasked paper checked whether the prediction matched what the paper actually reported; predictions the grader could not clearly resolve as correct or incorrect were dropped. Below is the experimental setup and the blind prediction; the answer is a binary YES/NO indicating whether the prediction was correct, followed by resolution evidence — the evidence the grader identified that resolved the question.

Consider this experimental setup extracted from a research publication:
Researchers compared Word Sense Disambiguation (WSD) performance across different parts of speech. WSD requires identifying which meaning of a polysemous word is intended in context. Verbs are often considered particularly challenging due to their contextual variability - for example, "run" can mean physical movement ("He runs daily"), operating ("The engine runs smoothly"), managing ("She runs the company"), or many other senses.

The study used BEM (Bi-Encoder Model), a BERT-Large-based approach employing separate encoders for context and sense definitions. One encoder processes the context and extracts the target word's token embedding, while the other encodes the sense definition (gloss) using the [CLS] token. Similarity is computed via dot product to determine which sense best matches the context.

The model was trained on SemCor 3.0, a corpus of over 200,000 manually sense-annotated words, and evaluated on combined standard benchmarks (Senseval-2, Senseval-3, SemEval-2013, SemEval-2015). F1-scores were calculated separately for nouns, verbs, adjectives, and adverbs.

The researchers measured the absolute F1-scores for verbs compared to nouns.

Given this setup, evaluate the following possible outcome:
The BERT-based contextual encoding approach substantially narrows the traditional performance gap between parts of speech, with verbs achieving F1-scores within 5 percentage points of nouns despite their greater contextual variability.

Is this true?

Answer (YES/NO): NO